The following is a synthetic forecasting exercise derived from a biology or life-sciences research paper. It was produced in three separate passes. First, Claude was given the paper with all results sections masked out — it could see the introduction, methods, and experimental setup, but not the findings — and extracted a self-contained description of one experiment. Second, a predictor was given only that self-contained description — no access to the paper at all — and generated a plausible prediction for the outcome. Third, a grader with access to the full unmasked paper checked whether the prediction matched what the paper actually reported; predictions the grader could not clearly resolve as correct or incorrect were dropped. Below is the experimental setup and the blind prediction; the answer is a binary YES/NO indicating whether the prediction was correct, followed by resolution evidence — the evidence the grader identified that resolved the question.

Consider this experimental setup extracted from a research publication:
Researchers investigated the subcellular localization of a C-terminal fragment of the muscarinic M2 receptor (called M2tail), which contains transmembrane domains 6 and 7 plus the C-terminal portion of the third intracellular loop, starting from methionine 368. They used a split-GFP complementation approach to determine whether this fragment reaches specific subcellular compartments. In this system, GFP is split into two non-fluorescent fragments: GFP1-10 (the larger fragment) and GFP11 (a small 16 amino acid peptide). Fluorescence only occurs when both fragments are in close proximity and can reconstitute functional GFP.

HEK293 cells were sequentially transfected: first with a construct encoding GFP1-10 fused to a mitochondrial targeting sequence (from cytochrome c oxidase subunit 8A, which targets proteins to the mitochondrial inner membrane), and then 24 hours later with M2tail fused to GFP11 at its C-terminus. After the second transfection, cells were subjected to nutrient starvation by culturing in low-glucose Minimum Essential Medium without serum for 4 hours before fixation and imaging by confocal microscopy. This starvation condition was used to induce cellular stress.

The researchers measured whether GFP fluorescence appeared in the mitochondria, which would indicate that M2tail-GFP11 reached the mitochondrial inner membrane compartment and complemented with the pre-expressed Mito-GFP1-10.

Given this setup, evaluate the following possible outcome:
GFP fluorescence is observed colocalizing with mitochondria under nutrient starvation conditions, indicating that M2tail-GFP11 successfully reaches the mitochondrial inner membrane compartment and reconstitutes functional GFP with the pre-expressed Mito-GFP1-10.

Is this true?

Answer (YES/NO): YES